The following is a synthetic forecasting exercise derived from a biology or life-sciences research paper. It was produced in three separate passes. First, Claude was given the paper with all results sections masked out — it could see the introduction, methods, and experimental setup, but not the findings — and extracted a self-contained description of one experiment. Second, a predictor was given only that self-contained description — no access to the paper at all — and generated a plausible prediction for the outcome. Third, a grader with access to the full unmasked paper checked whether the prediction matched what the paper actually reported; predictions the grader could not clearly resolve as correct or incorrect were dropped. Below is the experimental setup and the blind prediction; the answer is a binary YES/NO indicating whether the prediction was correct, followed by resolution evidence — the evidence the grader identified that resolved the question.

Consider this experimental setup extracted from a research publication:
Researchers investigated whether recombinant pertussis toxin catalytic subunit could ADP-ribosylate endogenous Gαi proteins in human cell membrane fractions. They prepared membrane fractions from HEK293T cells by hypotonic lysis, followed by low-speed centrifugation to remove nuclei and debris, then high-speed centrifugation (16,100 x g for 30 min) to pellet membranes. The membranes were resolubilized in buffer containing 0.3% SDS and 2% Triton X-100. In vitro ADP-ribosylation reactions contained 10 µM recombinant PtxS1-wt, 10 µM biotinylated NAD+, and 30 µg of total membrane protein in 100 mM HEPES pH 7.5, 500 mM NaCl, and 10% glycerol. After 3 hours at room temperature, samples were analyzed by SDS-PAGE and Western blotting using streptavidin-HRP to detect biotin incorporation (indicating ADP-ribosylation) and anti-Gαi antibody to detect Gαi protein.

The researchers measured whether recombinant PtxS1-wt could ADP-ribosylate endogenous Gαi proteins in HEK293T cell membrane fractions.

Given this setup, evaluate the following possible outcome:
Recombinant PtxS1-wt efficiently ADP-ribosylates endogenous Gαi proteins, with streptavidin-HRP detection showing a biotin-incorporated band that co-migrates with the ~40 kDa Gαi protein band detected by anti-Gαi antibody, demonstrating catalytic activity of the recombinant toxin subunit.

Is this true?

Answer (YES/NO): YES